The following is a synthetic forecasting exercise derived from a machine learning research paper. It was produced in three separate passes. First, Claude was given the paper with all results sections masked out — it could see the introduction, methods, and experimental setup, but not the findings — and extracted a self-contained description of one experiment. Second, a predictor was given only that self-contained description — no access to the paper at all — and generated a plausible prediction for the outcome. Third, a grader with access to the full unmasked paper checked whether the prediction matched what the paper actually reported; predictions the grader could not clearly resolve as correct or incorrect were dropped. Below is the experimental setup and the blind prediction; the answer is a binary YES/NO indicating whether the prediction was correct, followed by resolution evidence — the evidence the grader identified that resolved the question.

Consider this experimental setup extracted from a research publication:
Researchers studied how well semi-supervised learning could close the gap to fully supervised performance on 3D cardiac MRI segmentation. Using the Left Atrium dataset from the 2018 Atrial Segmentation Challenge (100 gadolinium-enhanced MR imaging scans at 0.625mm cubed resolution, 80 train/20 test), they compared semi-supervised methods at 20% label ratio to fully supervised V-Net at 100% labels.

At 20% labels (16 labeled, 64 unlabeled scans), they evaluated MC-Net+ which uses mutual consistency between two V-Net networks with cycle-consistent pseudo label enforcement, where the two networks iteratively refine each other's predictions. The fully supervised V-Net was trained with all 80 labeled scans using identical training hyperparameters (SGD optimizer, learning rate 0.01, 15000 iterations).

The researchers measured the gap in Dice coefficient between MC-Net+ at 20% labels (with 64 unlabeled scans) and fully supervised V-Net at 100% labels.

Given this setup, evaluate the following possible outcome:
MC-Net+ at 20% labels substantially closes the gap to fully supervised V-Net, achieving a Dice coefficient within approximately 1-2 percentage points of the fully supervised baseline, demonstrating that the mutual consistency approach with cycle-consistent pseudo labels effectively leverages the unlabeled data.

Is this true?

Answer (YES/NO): NO